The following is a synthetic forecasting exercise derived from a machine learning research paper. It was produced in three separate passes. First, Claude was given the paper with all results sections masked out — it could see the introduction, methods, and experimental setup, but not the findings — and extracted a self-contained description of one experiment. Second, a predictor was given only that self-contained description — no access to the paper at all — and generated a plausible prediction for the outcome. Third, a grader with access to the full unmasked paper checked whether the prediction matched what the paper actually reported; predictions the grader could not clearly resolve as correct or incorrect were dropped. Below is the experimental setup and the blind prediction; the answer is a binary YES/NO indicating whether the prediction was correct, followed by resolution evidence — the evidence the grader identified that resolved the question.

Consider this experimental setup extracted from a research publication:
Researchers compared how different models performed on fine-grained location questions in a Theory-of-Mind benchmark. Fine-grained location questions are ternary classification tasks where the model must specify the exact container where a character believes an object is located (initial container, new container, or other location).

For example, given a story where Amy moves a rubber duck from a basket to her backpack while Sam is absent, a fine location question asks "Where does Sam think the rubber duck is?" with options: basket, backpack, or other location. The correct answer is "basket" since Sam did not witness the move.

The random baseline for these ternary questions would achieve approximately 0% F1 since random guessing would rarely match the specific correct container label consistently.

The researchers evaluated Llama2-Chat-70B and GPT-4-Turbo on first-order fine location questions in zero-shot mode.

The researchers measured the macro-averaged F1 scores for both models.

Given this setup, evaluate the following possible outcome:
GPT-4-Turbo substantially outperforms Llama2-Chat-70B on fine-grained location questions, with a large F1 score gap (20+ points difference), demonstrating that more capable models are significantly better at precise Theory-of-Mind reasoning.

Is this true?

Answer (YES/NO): NO